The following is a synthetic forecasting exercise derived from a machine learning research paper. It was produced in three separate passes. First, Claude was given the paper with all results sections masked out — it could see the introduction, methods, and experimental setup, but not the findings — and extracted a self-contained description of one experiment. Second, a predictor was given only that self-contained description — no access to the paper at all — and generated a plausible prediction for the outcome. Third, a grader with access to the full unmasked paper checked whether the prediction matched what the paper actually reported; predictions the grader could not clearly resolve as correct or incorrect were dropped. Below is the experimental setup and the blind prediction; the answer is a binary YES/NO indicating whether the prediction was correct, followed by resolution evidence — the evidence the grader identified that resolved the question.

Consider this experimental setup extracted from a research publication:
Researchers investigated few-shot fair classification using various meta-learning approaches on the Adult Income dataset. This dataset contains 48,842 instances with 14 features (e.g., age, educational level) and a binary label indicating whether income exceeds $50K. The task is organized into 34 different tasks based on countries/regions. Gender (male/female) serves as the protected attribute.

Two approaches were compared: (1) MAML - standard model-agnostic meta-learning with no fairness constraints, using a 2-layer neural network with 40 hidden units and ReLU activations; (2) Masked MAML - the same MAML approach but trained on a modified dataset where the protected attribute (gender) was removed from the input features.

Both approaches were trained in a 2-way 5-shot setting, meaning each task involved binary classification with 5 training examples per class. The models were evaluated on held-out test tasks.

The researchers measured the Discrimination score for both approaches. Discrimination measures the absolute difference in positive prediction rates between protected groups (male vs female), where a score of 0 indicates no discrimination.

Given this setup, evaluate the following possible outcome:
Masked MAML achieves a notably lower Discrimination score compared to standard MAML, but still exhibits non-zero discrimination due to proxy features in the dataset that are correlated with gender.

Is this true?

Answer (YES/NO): YES